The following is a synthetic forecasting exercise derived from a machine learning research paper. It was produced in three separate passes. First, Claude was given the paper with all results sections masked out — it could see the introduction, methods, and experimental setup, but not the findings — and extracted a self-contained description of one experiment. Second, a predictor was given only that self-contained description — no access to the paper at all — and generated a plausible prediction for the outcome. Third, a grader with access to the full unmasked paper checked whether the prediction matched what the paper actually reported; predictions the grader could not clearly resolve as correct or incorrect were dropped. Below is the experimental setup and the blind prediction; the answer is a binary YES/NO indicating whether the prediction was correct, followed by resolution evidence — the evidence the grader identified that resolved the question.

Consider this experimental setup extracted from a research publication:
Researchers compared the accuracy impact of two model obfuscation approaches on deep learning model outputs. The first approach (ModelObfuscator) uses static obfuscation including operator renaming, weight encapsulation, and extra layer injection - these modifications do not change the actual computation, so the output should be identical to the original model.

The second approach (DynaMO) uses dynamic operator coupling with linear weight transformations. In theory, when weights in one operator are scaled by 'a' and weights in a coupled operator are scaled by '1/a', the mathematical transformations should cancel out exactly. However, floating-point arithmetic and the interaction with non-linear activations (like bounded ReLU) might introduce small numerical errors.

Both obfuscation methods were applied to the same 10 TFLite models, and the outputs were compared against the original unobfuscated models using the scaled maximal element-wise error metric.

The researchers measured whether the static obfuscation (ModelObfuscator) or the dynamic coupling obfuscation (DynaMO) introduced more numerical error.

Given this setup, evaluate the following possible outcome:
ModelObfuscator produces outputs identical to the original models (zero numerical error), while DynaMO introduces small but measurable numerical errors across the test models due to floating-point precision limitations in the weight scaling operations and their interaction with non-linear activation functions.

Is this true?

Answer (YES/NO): YES